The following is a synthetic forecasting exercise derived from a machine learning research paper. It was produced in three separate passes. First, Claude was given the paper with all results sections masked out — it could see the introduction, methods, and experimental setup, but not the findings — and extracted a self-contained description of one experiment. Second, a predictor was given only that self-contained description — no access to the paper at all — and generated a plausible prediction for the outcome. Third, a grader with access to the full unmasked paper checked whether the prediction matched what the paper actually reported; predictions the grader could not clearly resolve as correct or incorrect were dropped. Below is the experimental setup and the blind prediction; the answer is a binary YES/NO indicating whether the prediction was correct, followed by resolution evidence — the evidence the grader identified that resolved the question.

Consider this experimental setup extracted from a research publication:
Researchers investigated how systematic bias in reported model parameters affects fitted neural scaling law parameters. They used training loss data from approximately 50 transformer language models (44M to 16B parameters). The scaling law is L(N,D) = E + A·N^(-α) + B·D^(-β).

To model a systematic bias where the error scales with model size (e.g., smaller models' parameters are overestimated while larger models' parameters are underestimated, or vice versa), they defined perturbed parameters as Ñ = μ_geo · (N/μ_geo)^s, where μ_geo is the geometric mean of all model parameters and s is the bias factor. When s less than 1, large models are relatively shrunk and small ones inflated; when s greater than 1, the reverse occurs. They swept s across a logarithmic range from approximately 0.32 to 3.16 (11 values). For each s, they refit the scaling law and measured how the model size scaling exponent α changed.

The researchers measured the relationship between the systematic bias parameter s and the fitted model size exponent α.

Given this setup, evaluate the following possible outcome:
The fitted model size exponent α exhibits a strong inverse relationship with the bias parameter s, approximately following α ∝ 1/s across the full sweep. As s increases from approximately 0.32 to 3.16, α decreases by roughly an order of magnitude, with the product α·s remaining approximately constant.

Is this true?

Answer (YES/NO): YES